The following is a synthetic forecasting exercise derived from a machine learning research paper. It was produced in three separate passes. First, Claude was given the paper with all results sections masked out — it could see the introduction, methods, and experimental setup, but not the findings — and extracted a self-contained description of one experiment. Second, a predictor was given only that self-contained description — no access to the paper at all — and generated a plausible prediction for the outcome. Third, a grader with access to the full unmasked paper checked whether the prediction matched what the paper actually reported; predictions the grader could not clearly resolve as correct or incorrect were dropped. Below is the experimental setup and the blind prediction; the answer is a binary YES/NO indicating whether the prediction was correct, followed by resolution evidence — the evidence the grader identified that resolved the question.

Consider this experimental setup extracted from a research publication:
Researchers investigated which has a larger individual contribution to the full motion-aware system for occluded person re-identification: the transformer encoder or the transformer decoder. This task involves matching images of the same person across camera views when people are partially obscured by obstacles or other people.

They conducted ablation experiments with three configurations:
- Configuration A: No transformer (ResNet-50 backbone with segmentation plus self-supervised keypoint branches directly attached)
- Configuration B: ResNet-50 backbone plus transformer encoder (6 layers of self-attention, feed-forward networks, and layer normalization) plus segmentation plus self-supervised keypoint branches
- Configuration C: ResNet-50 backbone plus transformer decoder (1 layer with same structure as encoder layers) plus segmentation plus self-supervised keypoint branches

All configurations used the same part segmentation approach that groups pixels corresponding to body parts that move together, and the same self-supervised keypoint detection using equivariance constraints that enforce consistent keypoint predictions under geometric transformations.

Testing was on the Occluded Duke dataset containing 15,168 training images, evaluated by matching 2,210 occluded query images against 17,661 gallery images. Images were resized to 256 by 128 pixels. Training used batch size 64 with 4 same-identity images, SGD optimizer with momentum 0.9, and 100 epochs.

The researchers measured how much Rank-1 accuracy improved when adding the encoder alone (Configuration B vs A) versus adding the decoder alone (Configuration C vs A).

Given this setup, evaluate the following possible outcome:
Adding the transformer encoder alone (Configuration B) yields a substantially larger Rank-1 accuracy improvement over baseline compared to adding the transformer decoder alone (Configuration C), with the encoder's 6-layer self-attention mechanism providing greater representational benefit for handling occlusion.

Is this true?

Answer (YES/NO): YES